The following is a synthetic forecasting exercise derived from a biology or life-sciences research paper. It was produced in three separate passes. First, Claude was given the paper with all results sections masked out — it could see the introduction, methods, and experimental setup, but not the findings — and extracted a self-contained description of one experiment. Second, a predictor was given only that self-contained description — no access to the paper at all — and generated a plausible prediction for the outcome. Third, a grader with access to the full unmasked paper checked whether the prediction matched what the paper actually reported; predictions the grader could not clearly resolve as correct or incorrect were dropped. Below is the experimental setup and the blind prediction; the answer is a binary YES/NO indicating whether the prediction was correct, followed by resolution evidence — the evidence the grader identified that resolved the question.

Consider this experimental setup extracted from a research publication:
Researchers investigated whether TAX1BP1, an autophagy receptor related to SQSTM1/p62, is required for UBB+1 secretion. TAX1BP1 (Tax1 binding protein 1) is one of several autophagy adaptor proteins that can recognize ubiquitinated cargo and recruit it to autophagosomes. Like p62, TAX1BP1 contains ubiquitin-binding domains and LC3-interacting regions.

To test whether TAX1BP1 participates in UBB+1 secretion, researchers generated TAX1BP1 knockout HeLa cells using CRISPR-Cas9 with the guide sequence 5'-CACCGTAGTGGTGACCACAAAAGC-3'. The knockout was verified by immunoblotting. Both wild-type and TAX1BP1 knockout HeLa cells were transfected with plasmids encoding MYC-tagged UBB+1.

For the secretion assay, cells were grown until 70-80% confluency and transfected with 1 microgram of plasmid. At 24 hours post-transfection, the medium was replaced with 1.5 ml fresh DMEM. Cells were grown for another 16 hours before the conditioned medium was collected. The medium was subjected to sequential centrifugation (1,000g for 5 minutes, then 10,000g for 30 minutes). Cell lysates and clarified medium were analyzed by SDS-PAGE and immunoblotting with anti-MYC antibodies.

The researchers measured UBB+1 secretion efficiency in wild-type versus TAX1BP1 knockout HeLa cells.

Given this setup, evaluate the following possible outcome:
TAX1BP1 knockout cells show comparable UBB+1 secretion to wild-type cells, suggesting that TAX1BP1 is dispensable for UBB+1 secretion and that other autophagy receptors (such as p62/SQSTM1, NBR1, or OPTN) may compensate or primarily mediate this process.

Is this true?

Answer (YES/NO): YES